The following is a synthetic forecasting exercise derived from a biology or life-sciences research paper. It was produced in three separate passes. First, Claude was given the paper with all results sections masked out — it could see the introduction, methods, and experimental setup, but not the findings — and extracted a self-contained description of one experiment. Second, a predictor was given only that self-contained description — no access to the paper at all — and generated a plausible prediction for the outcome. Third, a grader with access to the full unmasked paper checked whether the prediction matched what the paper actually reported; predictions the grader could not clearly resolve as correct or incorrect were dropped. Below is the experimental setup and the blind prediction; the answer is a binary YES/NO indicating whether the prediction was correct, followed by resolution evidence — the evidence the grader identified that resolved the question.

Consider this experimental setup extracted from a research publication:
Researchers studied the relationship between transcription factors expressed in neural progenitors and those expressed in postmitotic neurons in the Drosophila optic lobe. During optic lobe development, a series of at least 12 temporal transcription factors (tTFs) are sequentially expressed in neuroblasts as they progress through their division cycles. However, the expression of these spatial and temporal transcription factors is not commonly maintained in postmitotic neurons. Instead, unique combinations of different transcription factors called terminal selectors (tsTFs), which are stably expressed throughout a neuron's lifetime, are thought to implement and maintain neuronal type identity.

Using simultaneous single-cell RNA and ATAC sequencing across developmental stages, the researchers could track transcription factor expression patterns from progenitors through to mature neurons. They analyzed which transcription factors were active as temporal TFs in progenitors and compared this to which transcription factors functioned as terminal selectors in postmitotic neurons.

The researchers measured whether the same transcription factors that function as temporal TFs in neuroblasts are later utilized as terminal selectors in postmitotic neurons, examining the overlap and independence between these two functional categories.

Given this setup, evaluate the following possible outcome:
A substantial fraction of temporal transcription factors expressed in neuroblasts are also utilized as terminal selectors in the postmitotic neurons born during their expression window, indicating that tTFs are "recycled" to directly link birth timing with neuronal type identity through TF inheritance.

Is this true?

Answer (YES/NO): NO